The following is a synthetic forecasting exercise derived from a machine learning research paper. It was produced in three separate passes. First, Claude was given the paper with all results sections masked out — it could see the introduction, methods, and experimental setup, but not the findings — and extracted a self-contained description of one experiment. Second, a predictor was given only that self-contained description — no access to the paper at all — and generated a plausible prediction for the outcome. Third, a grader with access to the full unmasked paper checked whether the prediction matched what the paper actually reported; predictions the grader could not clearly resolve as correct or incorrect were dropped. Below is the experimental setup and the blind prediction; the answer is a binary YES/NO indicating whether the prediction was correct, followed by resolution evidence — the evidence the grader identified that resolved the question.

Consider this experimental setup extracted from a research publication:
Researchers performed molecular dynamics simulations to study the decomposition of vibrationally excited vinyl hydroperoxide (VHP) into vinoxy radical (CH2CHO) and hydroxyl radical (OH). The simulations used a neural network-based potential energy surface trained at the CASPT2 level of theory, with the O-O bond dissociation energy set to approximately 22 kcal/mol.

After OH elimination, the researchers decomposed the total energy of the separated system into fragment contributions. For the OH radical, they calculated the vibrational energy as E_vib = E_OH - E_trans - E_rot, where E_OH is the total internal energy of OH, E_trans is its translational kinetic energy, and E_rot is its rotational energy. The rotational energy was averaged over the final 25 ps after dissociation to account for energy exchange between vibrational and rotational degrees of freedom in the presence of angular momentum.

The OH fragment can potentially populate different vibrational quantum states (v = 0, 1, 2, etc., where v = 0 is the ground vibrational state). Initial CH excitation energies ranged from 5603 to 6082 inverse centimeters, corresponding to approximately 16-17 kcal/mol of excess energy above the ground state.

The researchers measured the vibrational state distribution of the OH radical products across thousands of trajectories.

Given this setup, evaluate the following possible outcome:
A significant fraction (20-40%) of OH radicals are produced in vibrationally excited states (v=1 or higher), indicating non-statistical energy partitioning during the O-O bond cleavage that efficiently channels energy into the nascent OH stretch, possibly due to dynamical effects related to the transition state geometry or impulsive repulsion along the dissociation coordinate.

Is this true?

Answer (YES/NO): NO